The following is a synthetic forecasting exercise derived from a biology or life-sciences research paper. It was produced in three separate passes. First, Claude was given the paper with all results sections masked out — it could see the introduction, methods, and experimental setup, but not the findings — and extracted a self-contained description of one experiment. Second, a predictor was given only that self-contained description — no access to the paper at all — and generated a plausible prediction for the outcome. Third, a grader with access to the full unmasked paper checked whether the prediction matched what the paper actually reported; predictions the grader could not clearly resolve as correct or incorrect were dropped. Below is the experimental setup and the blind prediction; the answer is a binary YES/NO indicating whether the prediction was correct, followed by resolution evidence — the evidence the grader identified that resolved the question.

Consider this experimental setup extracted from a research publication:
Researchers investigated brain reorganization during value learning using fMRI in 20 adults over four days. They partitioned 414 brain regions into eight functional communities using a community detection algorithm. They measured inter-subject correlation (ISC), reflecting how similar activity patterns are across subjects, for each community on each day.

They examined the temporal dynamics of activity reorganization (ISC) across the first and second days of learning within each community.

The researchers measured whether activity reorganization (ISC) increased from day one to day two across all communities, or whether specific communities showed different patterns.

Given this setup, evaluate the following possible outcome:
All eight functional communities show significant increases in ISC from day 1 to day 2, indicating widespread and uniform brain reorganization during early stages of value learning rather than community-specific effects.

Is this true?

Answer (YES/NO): NO